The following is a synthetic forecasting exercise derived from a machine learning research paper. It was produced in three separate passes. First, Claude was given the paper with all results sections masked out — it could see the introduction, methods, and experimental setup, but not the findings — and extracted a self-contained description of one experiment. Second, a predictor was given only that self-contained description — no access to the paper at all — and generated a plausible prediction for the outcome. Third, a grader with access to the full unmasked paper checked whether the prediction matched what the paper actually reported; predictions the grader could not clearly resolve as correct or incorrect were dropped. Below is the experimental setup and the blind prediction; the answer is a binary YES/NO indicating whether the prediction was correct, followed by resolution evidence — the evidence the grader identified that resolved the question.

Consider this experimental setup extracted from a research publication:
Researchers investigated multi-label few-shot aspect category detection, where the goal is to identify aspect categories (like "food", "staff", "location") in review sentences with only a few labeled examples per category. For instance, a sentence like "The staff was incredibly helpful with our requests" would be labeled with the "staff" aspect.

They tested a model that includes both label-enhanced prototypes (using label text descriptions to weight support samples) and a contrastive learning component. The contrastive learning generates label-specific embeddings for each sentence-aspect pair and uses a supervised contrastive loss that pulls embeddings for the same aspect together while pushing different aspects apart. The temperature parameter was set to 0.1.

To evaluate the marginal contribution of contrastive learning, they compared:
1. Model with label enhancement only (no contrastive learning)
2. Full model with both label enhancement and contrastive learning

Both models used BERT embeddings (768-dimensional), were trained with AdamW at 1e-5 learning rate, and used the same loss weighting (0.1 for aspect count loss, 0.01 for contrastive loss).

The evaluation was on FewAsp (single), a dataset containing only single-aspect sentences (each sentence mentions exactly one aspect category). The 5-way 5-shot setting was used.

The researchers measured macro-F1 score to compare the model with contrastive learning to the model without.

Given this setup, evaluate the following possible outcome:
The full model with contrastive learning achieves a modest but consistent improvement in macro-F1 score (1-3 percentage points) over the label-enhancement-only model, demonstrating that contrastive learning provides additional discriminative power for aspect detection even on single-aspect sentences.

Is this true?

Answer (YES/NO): YES